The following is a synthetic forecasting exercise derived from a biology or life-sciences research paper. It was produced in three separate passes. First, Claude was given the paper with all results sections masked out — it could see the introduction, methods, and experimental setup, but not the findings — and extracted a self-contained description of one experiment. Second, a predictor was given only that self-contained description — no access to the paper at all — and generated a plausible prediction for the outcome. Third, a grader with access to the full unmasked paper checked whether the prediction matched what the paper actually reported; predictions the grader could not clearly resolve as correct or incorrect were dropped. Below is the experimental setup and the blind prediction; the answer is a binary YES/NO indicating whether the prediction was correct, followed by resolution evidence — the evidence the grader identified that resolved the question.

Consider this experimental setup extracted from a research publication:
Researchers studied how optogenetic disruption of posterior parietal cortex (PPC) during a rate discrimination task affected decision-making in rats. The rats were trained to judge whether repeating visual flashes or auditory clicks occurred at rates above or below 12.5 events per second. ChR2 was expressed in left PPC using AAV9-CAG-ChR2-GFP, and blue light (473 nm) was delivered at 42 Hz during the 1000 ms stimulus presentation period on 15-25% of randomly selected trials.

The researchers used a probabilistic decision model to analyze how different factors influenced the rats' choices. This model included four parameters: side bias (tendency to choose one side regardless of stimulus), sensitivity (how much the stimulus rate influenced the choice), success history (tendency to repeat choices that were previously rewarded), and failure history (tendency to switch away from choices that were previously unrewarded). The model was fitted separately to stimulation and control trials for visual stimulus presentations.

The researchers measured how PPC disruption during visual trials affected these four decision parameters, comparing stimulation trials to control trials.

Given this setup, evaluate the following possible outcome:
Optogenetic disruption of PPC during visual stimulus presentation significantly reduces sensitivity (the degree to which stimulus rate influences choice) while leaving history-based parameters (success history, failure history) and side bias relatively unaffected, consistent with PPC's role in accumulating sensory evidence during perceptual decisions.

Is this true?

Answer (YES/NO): NO